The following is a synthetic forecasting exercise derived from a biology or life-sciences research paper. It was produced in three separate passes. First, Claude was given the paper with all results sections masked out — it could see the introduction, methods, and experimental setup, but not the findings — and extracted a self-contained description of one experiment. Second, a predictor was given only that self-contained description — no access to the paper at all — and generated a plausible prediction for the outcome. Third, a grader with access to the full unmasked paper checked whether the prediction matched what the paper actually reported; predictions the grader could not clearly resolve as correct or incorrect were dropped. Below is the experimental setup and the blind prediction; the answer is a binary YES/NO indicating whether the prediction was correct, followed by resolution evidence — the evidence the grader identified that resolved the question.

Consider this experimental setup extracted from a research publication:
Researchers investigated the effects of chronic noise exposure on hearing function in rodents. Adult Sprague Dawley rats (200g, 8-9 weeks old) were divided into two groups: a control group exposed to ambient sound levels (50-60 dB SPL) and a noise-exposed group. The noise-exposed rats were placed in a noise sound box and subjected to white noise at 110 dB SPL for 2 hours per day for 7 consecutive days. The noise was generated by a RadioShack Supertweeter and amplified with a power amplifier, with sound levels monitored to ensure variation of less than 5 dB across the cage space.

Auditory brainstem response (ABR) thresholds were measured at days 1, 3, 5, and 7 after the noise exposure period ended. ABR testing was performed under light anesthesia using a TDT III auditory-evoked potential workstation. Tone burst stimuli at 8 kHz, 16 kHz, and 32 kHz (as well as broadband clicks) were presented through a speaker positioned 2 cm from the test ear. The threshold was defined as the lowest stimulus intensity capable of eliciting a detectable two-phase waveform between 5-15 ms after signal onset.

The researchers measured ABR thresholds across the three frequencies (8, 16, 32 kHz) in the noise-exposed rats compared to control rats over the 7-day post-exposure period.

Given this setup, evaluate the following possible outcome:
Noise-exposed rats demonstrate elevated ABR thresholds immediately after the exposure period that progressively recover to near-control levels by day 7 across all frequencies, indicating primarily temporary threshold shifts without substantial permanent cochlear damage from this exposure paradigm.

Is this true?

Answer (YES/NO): NO